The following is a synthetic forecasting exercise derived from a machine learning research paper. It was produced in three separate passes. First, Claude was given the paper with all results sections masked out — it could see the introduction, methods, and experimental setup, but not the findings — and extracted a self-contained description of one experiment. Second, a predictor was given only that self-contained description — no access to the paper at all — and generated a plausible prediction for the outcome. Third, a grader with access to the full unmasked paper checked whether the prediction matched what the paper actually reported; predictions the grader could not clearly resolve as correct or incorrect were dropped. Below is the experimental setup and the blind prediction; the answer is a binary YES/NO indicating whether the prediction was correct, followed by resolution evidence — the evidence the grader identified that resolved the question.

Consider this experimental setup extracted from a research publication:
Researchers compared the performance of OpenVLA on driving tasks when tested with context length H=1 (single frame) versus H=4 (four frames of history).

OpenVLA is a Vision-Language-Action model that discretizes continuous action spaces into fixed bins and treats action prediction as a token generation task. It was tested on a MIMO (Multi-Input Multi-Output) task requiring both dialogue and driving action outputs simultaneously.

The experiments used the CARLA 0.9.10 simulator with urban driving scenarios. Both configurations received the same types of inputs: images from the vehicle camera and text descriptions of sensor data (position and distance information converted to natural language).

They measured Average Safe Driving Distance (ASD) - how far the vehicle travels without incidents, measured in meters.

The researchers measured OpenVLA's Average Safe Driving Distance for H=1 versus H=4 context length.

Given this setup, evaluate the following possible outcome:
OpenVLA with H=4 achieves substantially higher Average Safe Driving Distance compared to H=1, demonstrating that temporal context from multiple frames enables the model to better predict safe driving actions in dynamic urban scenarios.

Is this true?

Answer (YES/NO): NO